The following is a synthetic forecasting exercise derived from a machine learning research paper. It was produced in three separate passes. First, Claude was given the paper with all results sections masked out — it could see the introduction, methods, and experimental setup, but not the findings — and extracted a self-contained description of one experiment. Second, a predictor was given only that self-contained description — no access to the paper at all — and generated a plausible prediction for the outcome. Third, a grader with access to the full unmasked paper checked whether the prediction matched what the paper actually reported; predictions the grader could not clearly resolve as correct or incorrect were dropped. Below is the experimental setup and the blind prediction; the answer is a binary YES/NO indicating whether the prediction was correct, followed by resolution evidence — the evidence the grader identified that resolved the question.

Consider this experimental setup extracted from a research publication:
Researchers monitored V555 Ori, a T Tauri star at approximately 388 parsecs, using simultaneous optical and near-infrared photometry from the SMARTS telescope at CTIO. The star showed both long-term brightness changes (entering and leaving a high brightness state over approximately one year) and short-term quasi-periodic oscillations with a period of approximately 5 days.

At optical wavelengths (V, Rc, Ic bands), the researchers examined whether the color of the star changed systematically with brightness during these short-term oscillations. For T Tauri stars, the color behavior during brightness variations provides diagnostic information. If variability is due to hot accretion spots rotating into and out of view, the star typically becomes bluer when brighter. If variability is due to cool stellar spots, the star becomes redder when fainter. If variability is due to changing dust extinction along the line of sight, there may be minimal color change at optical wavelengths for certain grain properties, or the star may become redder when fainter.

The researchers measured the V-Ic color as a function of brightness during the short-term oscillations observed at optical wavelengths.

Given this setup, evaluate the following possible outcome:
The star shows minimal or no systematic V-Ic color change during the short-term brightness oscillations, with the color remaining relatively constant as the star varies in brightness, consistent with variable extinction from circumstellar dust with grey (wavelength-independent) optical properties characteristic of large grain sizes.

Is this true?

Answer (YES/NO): YES